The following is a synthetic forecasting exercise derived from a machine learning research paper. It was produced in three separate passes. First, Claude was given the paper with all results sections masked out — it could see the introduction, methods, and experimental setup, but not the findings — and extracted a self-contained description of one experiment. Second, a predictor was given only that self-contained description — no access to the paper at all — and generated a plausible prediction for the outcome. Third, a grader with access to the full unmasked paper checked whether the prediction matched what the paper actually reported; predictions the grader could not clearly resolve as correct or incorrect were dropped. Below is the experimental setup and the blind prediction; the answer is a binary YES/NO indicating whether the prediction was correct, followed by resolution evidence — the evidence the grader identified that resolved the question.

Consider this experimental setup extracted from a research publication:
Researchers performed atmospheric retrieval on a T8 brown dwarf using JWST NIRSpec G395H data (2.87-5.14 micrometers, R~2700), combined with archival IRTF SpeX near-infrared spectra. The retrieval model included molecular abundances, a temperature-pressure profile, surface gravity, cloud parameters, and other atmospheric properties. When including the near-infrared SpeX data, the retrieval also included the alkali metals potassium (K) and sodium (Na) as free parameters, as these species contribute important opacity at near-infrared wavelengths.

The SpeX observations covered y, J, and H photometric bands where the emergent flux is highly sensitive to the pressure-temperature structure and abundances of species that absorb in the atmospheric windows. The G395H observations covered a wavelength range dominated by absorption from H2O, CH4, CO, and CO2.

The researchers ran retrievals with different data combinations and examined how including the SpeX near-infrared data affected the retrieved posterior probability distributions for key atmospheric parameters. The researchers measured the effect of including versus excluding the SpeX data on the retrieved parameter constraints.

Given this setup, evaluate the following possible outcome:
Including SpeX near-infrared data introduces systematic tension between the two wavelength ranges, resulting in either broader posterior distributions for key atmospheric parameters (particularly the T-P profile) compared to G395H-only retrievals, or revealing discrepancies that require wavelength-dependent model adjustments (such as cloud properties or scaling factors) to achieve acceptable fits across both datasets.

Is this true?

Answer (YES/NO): NO